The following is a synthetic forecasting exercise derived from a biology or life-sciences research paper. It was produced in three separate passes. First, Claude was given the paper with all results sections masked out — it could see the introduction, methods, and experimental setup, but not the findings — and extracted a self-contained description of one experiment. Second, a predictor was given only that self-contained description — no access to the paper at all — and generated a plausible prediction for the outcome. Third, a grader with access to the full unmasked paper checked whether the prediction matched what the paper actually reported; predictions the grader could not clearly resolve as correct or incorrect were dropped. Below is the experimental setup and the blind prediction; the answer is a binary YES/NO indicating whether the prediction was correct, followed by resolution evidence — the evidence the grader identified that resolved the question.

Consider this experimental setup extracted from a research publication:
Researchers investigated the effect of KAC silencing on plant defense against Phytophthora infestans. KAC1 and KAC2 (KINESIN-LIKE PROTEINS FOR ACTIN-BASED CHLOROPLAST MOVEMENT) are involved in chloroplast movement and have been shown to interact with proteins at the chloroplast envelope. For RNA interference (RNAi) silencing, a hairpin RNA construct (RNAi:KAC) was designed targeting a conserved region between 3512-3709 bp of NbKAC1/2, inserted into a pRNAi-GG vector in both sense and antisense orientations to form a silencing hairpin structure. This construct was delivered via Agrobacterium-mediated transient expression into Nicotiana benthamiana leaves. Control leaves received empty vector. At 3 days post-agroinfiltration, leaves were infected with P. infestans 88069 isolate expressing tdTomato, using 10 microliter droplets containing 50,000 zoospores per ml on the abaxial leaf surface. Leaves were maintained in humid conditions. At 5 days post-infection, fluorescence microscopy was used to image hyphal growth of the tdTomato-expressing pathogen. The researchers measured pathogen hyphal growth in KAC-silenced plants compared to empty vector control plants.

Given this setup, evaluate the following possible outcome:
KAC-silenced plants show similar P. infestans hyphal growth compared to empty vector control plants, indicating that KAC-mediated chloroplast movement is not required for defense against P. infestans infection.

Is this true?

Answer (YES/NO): NO